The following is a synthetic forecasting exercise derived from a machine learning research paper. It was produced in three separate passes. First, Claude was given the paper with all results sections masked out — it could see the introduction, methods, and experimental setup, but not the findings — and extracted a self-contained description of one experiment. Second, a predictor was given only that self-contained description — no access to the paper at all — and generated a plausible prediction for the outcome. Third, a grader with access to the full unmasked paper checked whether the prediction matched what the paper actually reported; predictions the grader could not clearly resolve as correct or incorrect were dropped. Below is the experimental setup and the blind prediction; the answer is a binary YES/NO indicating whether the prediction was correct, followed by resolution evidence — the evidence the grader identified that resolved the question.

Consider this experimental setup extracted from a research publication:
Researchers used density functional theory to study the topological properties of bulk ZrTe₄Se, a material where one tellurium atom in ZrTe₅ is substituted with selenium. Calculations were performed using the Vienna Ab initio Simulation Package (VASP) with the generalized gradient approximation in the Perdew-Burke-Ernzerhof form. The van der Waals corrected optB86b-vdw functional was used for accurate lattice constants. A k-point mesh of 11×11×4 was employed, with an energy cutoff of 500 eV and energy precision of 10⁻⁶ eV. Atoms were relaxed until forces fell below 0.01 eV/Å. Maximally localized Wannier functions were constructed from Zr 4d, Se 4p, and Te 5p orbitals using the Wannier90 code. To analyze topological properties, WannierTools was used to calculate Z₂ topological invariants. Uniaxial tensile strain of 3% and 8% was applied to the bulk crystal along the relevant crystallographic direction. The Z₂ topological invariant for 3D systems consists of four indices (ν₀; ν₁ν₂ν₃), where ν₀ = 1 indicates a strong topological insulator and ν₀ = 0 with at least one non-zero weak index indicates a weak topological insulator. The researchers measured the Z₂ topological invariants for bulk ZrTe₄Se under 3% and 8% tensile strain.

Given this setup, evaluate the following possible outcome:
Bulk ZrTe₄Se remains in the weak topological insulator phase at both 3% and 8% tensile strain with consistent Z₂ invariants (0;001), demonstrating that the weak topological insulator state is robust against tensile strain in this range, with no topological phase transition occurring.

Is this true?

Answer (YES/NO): NO